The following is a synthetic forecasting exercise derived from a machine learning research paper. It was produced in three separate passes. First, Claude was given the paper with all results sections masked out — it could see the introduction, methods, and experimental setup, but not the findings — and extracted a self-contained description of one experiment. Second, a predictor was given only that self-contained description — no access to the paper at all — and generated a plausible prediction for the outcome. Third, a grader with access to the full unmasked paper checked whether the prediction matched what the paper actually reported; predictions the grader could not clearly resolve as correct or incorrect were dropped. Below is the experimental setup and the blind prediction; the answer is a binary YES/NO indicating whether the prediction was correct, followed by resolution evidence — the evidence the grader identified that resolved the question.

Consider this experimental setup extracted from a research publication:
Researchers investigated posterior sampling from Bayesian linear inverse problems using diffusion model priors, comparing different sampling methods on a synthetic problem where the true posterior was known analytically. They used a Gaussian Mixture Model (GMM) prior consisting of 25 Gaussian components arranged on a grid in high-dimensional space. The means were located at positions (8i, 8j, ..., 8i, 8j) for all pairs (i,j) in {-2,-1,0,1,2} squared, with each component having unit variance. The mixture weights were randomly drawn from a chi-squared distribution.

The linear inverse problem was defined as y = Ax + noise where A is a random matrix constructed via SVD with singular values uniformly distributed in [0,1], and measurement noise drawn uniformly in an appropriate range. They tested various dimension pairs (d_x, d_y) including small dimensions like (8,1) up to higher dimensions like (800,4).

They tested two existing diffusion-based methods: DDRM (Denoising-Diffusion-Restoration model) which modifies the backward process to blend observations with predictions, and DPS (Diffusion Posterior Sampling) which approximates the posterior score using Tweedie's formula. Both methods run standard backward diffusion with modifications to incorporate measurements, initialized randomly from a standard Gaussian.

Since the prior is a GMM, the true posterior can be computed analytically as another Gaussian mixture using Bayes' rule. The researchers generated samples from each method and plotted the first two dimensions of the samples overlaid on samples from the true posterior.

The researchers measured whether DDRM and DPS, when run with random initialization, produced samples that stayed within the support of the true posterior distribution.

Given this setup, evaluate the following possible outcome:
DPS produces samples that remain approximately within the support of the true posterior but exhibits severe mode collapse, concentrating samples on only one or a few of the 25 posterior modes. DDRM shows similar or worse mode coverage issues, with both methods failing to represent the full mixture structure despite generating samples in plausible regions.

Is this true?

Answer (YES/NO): NO